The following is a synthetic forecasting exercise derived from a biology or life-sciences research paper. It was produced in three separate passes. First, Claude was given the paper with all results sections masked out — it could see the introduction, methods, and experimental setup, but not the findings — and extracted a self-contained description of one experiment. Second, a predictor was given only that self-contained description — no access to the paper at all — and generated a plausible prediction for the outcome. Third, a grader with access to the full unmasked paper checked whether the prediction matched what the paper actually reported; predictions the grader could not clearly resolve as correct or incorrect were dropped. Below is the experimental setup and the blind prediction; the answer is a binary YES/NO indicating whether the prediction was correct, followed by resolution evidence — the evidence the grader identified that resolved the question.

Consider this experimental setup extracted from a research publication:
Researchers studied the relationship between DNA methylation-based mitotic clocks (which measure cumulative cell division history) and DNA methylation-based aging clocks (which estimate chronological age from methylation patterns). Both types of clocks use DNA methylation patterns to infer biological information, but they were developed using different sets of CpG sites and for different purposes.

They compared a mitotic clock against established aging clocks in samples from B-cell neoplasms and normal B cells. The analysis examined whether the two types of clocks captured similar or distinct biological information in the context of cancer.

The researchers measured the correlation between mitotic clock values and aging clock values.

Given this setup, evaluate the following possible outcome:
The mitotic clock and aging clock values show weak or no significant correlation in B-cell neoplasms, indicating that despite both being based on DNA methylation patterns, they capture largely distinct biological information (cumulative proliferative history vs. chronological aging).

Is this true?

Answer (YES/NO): YES